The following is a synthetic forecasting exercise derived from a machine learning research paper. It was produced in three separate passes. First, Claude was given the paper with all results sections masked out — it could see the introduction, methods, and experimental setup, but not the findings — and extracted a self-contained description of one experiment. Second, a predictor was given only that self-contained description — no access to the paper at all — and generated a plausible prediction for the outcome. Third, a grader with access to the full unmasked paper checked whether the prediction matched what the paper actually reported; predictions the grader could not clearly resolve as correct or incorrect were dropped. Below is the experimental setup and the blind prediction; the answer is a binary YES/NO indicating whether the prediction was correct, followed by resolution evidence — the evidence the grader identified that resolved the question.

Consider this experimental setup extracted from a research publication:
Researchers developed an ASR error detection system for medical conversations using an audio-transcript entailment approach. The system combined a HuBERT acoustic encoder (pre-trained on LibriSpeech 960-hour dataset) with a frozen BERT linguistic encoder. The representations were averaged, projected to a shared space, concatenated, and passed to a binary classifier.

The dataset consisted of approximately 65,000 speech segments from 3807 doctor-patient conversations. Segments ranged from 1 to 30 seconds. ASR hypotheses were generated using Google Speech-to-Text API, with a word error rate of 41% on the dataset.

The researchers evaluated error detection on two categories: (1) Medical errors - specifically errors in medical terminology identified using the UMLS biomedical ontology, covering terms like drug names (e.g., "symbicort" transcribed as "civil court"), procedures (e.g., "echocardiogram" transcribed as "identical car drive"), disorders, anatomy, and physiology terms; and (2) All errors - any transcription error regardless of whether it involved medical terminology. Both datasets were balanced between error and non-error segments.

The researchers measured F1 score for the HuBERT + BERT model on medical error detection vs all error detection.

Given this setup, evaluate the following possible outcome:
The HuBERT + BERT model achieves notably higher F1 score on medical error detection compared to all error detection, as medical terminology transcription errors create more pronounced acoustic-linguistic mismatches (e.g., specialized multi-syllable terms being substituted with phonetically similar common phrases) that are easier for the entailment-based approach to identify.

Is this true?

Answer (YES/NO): YES